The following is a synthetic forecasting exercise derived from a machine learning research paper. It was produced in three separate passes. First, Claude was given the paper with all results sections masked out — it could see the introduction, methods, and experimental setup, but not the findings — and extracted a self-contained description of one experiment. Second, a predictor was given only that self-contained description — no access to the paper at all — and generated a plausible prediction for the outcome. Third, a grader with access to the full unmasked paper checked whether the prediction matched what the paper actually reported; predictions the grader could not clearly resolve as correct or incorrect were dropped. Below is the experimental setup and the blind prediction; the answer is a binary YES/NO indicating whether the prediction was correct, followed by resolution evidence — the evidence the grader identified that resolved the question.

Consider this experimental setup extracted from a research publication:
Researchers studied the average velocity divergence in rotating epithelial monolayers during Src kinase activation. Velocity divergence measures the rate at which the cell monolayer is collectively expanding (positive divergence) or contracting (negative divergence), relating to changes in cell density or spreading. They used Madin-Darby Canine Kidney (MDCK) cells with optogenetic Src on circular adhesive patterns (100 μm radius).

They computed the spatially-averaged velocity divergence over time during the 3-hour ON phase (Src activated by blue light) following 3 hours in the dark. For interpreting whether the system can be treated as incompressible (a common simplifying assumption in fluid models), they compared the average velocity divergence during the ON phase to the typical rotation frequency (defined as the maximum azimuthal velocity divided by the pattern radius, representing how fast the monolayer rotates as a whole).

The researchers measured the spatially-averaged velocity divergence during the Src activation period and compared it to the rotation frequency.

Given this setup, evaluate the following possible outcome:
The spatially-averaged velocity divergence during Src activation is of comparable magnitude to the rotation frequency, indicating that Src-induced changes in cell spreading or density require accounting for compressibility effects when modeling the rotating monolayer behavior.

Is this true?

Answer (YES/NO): NO